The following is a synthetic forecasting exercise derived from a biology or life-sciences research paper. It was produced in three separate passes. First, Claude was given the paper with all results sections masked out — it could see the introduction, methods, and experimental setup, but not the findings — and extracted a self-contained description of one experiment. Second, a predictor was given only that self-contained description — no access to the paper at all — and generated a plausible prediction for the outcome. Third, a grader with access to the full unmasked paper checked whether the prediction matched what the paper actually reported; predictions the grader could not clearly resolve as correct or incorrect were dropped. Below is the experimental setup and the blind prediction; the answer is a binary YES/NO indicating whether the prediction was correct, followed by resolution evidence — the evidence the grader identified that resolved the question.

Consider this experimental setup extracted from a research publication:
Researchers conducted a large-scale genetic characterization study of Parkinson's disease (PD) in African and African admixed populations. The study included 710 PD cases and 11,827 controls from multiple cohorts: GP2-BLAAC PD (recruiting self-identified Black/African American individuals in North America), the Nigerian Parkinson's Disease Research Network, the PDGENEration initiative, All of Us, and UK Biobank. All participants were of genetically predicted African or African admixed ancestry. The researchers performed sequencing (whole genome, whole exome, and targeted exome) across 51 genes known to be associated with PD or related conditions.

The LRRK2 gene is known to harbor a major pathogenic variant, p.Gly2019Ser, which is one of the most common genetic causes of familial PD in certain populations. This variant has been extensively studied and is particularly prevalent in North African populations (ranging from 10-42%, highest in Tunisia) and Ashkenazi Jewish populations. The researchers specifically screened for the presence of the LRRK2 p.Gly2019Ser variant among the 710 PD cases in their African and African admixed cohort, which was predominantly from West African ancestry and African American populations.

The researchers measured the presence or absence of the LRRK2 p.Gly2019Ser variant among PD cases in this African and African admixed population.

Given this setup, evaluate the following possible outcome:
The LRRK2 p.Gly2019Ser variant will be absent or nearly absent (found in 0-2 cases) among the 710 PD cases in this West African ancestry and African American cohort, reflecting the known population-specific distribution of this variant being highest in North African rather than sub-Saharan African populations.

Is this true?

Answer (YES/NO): YES